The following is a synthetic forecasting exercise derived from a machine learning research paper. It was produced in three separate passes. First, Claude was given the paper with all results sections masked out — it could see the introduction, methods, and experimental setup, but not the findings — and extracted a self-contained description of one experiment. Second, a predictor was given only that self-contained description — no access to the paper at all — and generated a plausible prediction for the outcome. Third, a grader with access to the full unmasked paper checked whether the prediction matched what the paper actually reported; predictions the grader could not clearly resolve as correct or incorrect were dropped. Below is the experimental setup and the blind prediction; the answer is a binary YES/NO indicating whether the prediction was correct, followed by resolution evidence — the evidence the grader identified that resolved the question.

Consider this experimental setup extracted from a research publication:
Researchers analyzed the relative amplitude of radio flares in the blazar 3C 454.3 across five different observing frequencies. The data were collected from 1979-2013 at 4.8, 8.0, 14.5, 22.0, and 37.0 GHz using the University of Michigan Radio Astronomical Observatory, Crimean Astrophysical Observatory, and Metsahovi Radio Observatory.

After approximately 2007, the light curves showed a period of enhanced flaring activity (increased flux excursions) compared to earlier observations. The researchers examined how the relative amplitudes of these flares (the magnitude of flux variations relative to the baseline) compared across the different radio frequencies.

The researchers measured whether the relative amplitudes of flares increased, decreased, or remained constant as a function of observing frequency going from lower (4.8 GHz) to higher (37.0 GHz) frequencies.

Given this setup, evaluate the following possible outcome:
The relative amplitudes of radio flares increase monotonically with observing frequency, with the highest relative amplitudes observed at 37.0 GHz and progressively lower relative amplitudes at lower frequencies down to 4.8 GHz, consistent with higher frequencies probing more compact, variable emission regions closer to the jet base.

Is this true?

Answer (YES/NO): YES